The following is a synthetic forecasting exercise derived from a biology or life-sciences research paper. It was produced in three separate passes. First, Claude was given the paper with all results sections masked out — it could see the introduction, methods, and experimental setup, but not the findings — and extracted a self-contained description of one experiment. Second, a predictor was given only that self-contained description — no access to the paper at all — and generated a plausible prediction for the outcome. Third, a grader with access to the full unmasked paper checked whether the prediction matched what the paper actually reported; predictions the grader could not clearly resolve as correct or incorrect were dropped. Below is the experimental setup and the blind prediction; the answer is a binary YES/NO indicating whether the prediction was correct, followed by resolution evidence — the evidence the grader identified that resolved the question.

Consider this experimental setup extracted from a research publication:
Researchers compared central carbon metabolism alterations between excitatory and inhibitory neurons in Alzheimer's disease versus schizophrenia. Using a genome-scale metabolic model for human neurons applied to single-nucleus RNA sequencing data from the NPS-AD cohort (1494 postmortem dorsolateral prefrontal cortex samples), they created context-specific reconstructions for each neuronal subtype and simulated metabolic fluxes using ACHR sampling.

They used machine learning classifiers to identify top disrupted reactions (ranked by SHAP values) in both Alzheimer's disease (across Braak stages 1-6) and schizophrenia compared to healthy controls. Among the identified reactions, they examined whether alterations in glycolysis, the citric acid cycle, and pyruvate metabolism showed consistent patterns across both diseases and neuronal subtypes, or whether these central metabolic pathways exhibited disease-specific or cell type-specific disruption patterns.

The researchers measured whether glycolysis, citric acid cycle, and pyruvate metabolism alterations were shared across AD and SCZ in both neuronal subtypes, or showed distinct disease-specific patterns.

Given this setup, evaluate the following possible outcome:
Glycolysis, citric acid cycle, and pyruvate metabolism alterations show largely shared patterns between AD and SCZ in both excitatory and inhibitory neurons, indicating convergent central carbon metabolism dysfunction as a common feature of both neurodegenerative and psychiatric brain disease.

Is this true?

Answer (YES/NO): YES